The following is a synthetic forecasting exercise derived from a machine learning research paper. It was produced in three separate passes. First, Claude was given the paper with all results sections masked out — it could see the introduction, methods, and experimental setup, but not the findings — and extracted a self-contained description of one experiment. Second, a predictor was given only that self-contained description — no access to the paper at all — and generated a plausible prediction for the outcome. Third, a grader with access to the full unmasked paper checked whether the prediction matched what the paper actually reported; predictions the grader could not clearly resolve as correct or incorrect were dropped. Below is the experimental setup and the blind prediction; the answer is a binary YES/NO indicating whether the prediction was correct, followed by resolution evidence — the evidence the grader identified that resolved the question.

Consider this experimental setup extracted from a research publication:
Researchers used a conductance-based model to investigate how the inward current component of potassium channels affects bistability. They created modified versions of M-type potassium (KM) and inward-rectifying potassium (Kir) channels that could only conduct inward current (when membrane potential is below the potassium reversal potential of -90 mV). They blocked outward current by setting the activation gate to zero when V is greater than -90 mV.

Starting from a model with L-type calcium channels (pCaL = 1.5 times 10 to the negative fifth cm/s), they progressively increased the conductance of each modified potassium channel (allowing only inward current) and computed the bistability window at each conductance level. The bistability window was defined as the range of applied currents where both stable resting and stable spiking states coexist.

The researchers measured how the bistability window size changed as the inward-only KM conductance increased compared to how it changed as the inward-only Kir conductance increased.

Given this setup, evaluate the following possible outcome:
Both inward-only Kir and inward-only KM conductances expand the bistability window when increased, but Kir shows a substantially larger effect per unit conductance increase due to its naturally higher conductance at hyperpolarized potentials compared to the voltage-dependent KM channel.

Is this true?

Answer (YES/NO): NO